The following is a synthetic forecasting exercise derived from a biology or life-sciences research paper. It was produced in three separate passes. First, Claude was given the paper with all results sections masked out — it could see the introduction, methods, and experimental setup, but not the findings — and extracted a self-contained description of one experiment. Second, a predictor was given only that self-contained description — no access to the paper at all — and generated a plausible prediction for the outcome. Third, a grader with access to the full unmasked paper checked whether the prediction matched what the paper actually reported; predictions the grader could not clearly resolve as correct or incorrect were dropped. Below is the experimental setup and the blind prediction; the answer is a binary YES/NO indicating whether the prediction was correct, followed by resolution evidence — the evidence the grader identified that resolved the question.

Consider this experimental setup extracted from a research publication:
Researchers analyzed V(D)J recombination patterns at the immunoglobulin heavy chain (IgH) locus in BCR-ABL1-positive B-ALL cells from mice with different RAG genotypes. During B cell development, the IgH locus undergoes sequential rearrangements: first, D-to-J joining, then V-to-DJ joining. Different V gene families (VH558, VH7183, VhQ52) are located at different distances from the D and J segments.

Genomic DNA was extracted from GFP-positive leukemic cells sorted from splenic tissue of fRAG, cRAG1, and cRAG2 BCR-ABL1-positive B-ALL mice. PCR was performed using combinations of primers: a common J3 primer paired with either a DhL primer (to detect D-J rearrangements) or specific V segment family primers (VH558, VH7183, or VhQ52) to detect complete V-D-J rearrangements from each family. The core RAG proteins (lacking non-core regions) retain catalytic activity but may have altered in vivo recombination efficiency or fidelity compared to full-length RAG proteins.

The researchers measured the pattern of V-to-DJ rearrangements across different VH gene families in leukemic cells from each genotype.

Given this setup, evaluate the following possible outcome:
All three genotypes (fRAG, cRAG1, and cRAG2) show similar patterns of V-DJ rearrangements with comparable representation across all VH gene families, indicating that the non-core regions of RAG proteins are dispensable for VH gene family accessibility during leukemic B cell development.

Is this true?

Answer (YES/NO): NO